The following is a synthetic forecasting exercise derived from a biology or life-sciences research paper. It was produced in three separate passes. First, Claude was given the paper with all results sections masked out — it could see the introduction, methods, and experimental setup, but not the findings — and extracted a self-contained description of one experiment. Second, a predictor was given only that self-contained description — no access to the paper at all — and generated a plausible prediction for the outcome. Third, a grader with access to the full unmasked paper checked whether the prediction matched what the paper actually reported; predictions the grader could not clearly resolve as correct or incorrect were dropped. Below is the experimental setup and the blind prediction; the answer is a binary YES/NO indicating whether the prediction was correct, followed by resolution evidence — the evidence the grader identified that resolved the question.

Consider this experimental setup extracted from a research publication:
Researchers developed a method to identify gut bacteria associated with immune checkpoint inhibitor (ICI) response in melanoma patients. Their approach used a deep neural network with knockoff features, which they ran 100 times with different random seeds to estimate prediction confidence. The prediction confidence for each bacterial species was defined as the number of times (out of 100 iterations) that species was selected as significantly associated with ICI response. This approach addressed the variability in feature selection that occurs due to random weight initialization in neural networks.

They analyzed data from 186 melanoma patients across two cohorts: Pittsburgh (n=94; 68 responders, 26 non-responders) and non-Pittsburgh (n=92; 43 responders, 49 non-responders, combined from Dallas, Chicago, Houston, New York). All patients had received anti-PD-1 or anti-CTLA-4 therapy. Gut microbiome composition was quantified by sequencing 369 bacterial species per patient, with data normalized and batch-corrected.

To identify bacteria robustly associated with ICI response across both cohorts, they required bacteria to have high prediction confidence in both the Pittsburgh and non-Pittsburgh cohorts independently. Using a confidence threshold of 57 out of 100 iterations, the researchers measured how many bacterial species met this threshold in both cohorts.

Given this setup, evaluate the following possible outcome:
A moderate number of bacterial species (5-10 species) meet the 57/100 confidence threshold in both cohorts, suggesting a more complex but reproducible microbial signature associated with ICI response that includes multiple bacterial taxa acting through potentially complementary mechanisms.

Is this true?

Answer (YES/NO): NO